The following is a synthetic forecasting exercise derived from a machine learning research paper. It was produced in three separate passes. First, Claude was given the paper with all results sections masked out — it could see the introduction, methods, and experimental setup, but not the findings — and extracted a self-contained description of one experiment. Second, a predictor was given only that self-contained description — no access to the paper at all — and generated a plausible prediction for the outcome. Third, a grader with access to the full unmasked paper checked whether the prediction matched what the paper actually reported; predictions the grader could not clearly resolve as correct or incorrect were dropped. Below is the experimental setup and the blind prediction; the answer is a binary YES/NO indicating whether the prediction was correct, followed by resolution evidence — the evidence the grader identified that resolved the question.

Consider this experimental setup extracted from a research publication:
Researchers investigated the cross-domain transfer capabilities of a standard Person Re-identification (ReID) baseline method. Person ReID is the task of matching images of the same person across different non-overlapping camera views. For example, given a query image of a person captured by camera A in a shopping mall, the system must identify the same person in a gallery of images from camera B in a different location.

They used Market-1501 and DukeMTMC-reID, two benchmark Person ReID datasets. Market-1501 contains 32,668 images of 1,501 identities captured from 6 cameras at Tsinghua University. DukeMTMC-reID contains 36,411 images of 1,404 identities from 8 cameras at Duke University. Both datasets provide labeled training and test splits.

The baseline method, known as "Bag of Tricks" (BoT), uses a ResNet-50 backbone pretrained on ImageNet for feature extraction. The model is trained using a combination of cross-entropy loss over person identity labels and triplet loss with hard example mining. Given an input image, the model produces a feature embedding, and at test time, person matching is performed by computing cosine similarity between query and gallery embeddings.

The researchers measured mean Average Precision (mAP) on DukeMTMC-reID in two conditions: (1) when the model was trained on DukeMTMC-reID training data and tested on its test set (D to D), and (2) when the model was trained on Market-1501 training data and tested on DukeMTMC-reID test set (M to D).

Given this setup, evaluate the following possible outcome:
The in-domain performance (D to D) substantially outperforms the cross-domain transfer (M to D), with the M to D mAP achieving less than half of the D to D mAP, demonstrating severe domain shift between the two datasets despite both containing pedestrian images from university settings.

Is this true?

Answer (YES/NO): YES